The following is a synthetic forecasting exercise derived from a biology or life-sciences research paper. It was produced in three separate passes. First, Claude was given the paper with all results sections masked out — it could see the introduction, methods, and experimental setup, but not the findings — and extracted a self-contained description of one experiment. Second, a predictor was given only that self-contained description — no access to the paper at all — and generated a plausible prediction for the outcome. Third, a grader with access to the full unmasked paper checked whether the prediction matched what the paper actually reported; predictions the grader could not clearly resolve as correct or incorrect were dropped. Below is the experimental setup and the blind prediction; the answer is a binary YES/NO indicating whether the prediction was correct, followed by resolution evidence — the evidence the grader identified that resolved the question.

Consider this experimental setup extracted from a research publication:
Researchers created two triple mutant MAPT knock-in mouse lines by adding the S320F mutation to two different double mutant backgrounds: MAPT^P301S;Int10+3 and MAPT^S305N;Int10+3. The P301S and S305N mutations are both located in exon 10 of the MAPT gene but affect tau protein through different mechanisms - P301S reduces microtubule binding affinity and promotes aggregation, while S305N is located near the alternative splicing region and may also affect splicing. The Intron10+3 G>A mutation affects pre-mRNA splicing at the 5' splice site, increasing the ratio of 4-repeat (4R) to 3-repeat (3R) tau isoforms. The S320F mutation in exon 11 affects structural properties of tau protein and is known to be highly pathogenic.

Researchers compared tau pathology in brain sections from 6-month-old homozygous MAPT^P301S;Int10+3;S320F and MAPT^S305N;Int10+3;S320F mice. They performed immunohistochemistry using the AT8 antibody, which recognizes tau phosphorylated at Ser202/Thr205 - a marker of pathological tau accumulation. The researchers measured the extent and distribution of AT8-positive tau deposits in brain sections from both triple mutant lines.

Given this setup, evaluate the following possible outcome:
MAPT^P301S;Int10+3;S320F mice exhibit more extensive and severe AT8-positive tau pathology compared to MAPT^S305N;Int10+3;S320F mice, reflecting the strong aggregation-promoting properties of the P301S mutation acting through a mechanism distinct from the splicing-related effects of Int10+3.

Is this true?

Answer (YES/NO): YES